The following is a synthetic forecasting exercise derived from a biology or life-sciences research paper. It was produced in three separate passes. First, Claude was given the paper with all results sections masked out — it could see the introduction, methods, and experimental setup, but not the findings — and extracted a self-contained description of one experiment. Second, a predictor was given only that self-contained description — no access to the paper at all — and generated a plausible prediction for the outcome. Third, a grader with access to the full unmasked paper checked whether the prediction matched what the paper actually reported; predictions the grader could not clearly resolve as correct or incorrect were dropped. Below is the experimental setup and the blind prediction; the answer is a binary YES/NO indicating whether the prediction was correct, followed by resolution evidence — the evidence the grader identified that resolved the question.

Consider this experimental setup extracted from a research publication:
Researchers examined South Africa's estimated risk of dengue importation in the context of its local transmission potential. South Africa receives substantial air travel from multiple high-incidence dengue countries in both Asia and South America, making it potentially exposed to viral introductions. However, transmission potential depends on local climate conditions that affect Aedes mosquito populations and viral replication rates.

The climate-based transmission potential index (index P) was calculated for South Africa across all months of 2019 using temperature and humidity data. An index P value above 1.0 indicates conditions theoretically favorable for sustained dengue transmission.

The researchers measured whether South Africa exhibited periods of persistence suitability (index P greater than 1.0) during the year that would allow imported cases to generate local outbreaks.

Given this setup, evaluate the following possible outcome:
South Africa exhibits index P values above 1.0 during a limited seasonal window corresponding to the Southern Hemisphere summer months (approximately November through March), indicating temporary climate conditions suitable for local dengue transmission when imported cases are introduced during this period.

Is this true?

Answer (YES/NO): NO